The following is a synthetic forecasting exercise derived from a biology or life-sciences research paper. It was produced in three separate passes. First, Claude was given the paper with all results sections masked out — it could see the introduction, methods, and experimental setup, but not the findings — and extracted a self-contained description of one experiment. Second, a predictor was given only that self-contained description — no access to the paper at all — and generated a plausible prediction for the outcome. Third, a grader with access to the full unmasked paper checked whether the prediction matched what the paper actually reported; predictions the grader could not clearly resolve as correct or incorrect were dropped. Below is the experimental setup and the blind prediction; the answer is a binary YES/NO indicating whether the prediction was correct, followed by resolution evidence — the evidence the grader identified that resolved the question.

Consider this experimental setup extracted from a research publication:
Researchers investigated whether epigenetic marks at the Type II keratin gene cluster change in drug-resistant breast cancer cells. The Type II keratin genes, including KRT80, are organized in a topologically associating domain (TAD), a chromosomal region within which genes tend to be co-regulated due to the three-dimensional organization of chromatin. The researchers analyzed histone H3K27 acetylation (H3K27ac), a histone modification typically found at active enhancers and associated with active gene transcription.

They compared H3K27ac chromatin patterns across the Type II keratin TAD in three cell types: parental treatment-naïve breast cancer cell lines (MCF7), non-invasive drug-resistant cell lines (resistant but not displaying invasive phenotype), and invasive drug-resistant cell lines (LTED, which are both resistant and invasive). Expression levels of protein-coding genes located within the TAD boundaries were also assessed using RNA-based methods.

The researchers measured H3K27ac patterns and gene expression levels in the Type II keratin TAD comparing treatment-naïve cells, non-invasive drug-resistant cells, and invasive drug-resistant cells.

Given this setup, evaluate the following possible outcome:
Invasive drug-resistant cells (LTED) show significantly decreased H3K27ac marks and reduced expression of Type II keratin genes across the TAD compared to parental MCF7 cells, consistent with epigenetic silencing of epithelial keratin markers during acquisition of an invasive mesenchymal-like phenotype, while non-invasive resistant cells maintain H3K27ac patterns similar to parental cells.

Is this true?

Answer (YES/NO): NO